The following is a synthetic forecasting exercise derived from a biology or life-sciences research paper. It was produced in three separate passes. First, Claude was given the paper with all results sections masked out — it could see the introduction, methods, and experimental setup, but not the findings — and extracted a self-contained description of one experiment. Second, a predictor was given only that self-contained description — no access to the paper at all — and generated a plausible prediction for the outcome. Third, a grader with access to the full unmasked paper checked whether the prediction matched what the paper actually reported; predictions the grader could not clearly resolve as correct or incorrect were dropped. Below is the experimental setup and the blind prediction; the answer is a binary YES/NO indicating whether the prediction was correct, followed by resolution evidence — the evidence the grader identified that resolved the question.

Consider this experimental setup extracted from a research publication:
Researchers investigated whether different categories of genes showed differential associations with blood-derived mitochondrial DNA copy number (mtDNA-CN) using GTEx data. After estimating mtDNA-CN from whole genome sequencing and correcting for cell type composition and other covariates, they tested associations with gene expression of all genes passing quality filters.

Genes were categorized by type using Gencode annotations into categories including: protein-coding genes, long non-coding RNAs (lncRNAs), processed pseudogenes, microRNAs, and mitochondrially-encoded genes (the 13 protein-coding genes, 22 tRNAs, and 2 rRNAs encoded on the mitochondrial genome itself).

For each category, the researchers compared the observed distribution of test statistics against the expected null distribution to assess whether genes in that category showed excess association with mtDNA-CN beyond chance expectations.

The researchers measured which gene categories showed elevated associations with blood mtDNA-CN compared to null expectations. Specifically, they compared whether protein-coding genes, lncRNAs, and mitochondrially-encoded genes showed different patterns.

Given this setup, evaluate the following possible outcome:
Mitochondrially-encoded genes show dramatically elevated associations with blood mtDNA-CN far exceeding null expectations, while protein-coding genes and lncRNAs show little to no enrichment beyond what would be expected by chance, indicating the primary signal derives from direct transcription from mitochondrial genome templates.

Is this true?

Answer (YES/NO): NO